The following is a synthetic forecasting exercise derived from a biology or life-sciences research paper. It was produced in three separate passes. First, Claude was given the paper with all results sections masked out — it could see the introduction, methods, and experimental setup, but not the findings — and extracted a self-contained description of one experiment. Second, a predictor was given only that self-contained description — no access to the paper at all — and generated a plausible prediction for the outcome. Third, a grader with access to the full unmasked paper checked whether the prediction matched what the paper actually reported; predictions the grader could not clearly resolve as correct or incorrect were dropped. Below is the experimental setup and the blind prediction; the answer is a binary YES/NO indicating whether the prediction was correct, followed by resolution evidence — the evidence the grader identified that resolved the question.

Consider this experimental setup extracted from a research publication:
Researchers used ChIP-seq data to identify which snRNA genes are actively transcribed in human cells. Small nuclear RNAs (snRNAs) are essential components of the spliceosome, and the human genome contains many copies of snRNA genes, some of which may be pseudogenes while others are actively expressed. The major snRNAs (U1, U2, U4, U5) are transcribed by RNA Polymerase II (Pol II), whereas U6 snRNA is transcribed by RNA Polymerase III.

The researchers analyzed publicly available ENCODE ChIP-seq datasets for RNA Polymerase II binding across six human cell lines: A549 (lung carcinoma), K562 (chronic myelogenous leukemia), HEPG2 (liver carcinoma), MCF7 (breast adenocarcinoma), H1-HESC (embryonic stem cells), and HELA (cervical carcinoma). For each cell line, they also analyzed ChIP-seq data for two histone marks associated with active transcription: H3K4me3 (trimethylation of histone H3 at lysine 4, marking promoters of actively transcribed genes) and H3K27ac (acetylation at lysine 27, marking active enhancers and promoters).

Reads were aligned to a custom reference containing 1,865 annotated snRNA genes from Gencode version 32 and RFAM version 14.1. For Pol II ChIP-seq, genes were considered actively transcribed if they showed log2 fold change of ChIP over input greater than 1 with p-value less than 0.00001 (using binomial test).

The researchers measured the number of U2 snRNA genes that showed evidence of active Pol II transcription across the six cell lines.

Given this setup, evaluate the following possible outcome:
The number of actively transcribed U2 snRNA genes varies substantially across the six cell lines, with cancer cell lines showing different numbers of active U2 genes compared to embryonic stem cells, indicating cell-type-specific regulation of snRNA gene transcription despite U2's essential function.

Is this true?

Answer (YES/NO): NO